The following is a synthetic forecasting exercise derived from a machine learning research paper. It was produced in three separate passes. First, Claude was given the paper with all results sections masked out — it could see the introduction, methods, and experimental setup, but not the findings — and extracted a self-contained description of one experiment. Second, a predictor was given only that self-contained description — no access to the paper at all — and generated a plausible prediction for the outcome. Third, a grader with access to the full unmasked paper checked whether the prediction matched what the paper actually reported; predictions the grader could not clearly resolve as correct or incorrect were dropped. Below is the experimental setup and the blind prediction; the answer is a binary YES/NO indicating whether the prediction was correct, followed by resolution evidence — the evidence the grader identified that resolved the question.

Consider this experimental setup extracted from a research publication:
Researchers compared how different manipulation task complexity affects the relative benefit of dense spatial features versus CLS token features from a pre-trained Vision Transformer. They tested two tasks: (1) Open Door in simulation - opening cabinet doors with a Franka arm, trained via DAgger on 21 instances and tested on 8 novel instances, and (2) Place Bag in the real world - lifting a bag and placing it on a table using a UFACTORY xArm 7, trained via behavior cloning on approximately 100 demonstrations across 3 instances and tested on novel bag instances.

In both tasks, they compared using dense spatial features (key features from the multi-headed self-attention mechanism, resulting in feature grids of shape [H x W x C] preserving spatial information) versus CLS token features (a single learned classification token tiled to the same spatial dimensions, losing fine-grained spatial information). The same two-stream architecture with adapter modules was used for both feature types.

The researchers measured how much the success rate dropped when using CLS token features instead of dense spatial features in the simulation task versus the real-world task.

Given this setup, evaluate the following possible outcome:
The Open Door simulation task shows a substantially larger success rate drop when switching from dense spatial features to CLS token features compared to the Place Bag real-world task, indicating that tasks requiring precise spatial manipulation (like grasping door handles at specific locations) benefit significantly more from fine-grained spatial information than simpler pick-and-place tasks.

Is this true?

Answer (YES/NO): NO